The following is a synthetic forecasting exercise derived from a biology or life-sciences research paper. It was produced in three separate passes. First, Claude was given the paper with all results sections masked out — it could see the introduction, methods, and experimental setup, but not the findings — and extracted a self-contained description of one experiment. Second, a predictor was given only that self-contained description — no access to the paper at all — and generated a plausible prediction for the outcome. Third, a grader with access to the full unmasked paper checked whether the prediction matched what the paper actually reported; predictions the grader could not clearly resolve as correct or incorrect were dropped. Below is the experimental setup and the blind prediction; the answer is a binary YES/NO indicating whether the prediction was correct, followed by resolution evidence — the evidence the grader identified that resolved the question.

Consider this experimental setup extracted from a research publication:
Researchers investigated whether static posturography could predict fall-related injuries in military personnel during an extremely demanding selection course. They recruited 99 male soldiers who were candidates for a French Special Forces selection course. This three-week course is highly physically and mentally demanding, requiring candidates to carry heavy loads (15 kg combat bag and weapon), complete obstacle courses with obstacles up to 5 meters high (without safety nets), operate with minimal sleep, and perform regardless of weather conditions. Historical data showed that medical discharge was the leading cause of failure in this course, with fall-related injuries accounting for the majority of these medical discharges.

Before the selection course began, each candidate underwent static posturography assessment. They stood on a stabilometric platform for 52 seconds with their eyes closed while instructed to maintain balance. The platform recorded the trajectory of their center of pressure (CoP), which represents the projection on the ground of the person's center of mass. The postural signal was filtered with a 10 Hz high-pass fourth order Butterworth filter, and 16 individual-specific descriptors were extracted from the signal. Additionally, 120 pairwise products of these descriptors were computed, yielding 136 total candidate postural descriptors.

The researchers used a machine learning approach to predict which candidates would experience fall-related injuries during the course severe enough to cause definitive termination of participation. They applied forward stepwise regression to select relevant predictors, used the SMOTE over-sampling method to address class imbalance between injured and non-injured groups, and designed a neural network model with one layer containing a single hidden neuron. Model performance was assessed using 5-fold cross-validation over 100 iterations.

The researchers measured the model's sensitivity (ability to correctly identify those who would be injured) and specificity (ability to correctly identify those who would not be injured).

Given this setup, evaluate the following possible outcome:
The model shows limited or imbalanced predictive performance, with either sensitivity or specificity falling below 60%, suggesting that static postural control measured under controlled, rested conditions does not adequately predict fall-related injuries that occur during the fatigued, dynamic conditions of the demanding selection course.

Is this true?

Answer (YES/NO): NO